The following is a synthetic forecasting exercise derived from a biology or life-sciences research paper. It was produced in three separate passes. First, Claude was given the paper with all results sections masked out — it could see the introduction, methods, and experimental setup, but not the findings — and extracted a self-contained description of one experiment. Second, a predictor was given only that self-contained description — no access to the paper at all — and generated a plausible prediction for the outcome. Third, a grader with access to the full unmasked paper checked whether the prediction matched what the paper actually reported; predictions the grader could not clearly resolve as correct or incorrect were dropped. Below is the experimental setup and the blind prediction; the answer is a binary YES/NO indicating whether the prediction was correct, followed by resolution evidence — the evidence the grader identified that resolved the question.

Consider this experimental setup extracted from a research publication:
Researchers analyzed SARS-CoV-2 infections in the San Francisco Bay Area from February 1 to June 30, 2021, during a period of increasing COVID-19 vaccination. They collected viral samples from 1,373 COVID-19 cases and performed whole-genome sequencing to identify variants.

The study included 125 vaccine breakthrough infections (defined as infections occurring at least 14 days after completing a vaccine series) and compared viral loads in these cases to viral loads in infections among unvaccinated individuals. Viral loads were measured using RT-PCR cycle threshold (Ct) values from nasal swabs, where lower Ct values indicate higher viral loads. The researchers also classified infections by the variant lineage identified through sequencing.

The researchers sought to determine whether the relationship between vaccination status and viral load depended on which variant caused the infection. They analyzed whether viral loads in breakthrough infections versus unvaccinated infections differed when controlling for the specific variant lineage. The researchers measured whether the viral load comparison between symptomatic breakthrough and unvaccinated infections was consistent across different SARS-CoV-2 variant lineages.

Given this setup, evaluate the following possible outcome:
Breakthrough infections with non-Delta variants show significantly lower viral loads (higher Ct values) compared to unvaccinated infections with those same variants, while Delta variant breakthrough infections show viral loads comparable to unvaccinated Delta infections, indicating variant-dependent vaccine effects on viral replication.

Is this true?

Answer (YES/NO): NO